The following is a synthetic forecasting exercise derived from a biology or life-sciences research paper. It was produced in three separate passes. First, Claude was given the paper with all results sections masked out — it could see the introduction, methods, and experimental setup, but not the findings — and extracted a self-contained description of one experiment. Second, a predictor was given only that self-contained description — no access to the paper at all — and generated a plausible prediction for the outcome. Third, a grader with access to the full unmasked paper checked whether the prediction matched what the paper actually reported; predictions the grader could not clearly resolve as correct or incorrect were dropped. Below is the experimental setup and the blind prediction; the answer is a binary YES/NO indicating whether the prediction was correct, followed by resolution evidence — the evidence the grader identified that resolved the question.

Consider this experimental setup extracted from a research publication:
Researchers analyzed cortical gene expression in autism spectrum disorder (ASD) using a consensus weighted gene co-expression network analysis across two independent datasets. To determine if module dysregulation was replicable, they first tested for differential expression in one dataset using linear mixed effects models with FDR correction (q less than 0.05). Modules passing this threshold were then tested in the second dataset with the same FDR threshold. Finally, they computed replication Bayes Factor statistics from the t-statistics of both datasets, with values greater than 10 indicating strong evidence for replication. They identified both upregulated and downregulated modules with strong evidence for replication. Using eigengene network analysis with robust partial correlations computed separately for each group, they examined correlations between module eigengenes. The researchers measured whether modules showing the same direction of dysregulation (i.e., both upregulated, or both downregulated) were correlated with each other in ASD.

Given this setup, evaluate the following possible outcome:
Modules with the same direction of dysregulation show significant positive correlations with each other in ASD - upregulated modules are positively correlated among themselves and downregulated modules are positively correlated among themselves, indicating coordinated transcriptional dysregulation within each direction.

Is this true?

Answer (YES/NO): YES